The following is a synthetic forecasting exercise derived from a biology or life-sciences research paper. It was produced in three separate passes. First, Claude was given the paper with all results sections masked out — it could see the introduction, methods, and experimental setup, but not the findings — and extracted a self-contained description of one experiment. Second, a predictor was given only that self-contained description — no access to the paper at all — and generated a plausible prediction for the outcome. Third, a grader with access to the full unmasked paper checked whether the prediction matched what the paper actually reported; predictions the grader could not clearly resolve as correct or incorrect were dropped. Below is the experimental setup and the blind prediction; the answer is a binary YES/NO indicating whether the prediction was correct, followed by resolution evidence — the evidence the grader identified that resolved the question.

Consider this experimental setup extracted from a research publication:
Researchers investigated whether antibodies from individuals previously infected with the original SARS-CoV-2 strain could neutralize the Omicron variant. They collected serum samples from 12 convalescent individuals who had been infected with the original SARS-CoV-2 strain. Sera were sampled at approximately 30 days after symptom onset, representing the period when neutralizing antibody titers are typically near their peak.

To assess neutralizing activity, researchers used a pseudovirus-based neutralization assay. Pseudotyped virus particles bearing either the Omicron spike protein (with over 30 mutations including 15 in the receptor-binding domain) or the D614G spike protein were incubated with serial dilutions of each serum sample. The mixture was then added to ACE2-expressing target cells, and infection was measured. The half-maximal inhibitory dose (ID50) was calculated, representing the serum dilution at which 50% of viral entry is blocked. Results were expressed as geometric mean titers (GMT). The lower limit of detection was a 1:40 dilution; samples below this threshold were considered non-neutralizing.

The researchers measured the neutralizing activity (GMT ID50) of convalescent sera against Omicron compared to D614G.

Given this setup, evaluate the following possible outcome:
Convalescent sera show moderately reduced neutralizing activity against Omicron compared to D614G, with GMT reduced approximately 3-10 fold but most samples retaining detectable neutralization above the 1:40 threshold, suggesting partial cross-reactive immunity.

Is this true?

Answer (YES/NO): NO